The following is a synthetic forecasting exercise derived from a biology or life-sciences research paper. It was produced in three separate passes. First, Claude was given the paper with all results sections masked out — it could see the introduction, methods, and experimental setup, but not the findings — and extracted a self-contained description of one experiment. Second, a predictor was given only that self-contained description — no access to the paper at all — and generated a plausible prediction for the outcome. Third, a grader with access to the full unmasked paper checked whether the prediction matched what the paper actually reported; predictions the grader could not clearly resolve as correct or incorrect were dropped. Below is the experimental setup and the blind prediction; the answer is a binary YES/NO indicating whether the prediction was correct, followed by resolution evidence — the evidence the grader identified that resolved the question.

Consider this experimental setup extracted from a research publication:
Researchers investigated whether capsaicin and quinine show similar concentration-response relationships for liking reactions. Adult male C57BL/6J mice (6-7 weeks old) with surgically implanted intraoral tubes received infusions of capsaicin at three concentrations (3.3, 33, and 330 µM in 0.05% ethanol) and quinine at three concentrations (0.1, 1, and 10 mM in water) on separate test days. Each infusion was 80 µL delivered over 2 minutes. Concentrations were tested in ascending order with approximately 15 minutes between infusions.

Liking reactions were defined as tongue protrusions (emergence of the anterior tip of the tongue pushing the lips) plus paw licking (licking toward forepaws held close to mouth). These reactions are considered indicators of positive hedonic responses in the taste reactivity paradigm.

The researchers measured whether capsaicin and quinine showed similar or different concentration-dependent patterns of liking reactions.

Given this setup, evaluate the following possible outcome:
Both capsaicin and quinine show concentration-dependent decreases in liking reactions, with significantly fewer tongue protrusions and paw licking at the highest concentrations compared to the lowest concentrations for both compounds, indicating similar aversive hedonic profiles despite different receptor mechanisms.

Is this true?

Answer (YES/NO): NO